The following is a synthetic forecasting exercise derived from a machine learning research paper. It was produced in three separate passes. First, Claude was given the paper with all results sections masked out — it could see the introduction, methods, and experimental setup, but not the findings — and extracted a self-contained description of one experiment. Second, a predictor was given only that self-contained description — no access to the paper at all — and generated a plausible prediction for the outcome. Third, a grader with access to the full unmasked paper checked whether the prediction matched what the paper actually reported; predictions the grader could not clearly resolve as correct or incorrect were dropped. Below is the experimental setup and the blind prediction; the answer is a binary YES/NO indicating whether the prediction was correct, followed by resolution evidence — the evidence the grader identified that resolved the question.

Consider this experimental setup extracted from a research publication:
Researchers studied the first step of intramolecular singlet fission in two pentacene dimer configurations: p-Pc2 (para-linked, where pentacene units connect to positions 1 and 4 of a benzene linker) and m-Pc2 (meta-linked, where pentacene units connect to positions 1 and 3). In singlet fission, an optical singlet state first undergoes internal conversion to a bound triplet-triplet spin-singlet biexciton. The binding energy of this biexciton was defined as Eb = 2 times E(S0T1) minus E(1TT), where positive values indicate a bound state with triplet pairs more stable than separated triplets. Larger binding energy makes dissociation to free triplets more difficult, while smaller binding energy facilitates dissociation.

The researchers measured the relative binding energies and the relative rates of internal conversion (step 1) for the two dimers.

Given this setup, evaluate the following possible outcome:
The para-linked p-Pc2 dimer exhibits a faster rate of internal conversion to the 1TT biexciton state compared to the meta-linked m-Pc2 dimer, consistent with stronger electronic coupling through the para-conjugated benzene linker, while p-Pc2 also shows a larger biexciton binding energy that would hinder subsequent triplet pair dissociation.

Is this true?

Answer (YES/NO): YES